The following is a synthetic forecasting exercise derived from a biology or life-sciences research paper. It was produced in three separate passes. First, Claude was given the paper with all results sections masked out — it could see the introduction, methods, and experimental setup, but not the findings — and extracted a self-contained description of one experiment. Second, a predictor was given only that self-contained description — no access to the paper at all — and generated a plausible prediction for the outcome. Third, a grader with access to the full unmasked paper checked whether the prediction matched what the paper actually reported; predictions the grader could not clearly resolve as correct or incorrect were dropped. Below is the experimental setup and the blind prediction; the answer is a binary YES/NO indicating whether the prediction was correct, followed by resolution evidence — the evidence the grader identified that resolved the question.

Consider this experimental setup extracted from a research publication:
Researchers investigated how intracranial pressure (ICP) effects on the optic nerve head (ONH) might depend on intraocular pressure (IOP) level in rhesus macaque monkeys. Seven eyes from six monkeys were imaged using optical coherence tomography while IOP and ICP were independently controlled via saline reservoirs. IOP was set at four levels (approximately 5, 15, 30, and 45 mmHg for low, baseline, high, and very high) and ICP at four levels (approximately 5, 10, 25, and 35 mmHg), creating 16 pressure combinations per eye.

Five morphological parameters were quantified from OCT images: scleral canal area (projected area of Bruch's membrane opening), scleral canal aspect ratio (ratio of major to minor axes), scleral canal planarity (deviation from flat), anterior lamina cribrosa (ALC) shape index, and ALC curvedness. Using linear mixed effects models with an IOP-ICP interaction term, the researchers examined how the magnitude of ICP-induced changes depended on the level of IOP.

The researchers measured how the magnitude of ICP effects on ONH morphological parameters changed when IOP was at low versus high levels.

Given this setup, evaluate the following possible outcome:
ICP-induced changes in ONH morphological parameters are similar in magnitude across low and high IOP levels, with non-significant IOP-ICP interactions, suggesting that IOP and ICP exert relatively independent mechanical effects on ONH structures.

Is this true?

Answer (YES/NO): NO